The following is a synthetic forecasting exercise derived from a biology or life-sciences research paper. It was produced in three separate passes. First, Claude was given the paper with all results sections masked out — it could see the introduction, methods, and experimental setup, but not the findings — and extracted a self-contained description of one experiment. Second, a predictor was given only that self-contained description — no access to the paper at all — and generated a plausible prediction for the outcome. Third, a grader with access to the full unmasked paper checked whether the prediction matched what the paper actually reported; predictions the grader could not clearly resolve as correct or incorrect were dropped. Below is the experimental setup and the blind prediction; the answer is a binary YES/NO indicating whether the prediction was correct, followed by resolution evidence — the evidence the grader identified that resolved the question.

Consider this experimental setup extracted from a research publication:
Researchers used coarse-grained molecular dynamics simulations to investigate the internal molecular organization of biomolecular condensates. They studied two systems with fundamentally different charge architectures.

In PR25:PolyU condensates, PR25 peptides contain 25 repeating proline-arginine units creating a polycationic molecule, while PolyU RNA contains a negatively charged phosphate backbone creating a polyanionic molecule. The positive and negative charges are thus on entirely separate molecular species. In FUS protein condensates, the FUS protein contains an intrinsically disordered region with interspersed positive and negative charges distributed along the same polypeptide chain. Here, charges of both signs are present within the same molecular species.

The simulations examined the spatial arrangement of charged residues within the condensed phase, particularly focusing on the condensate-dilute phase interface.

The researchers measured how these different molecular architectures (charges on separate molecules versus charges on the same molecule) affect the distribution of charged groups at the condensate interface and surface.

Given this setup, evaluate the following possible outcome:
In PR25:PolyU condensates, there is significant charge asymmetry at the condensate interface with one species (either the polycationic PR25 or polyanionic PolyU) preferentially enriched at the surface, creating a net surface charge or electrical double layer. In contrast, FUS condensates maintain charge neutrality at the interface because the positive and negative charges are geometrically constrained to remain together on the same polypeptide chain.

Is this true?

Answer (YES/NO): NO